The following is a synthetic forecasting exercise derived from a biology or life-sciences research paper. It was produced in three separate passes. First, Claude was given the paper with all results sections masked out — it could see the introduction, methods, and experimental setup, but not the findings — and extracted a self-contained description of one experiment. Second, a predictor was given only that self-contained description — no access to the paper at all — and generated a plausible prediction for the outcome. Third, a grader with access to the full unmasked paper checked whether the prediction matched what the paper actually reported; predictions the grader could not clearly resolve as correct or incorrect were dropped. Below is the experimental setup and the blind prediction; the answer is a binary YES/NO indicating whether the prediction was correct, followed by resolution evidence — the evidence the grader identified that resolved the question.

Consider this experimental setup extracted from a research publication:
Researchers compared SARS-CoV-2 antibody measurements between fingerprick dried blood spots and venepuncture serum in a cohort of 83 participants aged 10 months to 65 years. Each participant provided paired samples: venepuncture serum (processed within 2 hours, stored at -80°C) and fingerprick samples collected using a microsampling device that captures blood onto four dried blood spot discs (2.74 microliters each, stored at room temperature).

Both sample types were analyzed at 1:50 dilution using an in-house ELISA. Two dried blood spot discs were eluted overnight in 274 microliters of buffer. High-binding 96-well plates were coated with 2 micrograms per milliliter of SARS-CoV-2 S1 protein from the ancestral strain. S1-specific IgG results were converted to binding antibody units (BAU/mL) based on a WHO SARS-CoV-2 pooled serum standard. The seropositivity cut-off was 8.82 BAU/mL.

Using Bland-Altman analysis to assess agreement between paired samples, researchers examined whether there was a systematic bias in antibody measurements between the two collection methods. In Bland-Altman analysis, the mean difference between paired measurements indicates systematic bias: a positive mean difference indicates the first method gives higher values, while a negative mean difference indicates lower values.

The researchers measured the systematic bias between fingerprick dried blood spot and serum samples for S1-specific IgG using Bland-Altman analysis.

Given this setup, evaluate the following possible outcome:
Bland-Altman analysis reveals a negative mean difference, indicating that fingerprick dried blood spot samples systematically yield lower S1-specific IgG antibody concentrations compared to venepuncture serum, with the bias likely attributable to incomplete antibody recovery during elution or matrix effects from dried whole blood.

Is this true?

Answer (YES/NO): YES